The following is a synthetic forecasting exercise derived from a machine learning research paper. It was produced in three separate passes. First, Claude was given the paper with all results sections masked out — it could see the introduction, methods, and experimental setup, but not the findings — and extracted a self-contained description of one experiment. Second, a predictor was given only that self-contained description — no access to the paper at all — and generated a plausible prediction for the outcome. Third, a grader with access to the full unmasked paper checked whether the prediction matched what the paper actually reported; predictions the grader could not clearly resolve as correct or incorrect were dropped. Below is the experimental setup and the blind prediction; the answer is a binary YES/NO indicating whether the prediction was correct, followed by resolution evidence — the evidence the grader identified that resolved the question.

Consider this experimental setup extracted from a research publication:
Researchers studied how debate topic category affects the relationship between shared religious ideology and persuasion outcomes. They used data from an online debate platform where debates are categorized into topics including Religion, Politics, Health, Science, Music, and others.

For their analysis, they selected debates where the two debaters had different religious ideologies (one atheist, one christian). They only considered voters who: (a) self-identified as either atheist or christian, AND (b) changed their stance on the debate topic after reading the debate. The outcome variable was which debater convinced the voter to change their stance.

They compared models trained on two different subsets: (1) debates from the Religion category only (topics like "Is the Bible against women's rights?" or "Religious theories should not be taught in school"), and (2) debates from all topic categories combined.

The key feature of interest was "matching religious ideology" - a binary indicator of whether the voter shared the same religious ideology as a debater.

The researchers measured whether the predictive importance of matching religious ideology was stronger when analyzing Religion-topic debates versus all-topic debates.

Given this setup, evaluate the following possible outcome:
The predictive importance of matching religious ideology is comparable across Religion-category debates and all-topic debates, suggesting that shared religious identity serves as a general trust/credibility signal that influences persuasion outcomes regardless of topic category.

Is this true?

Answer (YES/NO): NO